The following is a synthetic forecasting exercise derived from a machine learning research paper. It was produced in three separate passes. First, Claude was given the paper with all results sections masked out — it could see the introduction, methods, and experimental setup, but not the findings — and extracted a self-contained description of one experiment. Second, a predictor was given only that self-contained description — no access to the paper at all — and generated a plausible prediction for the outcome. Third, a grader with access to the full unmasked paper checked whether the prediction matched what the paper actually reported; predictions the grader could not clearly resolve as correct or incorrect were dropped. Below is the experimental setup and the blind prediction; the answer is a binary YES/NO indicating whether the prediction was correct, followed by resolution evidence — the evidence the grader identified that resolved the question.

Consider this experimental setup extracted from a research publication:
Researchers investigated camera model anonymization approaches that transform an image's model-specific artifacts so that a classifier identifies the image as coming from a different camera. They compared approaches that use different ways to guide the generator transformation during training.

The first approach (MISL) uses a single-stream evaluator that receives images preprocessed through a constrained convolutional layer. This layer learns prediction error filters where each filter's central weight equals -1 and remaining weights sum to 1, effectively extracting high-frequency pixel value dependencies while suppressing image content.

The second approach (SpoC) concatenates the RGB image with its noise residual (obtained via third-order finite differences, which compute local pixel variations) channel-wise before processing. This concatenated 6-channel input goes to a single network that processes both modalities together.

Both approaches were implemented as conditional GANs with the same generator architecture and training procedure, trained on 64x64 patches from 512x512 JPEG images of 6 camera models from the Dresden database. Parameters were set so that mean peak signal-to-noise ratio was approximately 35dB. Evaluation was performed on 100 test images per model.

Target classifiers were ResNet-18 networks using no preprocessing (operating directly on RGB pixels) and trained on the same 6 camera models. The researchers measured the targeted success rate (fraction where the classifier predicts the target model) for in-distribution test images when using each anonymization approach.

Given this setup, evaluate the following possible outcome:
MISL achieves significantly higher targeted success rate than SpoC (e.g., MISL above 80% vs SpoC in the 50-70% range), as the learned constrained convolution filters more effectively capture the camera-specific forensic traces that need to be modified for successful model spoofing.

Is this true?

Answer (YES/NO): NO